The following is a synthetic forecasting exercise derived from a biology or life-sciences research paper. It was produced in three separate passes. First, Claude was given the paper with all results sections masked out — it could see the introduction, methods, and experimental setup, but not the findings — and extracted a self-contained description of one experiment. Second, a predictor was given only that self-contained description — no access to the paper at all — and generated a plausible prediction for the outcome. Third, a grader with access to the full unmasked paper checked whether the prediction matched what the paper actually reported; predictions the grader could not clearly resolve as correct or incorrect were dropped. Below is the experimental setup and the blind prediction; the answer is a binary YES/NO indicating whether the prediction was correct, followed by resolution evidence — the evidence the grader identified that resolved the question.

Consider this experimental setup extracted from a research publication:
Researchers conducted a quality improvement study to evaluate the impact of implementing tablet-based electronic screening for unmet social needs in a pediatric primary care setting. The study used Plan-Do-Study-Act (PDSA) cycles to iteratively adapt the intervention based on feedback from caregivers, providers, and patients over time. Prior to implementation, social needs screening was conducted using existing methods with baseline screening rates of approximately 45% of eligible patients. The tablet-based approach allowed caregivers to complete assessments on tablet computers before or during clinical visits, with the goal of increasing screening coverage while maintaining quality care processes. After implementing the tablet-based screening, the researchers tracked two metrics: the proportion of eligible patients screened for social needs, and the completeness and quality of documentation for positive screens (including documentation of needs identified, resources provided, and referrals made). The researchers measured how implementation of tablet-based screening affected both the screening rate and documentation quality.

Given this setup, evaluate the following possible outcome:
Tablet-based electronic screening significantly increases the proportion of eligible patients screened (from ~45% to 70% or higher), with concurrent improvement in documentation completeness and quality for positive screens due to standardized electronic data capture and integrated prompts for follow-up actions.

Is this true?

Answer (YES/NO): NO